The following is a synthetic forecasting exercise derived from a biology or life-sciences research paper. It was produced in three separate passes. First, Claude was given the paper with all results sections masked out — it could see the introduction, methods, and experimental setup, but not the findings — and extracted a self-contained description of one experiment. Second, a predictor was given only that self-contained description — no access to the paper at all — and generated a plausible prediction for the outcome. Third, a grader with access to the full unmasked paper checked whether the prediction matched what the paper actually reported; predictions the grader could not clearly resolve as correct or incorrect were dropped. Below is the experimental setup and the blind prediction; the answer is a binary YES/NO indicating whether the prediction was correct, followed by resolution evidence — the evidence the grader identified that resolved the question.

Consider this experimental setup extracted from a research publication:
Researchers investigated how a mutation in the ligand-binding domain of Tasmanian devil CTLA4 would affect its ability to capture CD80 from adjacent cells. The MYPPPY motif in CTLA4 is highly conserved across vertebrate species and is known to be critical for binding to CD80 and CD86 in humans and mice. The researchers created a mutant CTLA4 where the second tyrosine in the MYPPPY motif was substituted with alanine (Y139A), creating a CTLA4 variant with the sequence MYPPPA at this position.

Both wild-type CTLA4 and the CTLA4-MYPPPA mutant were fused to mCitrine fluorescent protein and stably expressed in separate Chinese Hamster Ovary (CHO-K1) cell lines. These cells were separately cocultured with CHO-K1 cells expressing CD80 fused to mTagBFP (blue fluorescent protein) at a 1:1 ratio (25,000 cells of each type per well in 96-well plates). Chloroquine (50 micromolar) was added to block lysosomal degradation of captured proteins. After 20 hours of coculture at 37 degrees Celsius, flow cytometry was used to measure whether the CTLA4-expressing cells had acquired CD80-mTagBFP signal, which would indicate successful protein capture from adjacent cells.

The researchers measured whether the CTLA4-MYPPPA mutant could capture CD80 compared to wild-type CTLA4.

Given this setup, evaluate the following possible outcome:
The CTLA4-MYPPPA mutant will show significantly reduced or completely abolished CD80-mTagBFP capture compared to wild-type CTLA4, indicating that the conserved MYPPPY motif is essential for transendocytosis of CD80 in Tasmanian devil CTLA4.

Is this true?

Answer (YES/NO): YES